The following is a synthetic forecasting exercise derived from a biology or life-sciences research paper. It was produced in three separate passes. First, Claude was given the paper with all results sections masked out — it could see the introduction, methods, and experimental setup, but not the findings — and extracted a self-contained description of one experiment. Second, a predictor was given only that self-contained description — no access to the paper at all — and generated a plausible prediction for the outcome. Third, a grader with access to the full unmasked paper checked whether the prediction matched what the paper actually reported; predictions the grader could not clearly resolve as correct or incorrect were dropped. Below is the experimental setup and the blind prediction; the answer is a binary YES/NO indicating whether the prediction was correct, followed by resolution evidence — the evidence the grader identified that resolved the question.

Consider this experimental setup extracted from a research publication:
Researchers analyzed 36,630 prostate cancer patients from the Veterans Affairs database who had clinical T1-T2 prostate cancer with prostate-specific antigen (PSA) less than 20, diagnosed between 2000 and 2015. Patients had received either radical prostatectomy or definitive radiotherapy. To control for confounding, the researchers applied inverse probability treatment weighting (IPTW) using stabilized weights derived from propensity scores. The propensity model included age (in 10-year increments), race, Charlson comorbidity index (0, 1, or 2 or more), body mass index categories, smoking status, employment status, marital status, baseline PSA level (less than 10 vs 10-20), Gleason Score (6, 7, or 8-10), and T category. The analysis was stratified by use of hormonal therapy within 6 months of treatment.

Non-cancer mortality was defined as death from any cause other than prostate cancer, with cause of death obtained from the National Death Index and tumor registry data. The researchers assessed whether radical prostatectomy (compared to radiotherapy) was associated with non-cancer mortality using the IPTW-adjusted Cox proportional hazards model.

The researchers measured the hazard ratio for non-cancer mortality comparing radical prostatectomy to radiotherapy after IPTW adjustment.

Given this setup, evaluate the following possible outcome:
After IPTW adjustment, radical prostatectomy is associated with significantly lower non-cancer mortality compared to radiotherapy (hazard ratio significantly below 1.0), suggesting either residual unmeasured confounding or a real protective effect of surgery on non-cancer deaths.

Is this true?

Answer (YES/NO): YES